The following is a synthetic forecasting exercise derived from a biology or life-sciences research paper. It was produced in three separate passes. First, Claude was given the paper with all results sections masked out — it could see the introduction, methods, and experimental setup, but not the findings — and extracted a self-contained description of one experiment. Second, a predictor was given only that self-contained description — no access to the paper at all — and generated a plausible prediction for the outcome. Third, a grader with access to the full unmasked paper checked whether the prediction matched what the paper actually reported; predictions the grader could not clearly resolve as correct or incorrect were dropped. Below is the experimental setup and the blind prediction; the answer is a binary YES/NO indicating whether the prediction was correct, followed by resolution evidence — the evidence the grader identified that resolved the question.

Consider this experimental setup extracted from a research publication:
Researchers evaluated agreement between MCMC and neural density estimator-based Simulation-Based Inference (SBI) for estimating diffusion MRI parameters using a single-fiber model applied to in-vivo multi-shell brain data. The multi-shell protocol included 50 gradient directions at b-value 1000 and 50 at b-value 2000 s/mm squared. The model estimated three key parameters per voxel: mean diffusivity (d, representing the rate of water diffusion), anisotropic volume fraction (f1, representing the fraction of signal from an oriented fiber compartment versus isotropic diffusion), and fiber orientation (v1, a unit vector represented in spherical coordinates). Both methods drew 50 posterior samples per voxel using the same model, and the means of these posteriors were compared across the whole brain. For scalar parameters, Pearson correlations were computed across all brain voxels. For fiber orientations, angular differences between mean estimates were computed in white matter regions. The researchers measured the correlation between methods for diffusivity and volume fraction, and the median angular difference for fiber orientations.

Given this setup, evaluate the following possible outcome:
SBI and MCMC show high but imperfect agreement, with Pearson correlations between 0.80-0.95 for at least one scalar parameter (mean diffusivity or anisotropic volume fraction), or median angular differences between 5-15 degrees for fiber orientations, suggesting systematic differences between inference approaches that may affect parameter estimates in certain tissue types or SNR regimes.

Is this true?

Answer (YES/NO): NO